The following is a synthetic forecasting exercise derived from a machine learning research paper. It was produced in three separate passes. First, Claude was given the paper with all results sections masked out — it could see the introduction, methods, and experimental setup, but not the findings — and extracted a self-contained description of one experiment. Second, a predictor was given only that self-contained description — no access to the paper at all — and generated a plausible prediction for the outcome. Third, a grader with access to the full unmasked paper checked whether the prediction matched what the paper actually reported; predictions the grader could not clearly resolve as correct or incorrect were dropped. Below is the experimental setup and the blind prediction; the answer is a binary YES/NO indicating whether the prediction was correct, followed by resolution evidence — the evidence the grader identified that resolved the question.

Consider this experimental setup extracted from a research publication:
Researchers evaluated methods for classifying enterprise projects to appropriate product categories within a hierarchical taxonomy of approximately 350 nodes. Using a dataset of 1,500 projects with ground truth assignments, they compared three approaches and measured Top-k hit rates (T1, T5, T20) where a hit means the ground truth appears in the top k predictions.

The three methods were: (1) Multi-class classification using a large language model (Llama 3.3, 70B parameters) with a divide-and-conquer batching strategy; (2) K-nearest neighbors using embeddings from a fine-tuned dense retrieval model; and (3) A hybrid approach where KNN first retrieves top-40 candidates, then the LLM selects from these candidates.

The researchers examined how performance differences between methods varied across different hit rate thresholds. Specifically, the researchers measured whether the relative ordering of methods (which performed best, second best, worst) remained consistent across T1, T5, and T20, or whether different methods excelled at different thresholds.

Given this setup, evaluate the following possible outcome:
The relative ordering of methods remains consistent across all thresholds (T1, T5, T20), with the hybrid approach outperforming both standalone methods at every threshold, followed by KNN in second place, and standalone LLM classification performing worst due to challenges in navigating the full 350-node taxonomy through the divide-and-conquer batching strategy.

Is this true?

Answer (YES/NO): YES